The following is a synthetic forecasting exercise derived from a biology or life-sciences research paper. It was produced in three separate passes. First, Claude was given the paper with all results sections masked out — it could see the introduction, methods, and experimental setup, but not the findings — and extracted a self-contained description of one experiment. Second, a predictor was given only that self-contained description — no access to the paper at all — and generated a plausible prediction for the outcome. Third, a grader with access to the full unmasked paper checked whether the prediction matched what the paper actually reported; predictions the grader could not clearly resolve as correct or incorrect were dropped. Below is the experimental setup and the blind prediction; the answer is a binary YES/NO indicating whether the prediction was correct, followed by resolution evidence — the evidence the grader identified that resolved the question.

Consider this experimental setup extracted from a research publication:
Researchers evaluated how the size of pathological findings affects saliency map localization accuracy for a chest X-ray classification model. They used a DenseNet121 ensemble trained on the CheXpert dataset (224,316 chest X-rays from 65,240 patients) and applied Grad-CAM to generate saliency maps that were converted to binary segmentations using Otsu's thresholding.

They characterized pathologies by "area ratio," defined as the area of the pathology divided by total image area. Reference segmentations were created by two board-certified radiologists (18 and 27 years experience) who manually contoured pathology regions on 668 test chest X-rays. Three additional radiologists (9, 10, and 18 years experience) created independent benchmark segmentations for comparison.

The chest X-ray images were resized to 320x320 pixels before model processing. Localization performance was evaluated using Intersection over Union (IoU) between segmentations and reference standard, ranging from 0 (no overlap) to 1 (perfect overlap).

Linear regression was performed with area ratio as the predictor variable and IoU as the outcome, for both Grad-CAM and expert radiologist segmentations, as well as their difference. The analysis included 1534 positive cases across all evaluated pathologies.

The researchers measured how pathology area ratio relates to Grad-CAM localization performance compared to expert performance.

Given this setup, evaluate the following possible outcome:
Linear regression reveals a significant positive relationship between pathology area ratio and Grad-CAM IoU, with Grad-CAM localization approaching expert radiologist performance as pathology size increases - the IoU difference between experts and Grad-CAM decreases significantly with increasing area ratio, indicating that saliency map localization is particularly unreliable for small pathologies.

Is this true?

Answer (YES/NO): YES